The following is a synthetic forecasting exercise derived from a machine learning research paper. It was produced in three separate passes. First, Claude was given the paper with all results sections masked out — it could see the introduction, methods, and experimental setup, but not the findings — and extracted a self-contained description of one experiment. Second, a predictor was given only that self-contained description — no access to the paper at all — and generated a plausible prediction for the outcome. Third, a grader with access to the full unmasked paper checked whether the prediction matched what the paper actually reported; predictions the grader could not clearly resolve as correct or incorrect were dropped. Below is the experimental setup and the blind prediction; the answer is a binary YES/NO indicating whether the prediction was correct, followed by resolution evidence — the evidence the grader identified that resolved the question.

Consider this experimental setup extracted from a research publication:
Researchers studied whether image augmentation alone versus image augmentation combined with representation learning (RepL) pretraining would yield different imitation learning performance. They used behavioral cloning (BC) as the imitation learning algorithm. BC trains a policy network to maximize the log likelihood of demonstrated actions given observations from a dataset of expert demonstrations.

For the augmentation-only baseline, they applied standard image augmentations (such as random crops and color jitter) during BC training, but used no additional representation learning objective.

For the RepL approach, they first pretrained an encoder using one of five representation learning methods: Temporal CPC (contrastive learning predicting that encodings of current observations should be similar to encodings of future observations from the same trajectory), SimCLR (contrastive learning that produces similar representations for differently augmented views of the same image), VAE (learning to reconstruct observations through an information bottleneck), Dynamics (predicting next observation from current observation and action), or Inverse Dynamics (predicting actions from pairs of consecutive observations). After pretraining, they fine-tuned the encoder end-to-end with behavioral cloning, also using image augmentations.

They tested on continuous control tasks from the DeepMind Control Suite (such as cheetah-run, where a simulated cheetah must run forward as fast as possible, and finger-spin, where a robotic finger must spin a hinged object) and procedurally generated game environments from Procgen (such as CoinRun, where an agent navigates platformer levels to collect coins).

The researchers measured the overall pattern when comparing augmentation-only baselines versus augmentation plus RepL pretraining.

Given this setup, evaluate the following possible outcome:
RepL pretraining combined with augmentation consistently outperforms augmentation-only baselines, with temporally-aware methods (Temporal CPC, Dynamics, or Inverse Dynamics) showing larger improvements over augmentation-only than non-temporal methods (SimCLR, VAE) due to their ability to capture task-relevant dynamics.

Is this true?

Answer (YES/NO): NO